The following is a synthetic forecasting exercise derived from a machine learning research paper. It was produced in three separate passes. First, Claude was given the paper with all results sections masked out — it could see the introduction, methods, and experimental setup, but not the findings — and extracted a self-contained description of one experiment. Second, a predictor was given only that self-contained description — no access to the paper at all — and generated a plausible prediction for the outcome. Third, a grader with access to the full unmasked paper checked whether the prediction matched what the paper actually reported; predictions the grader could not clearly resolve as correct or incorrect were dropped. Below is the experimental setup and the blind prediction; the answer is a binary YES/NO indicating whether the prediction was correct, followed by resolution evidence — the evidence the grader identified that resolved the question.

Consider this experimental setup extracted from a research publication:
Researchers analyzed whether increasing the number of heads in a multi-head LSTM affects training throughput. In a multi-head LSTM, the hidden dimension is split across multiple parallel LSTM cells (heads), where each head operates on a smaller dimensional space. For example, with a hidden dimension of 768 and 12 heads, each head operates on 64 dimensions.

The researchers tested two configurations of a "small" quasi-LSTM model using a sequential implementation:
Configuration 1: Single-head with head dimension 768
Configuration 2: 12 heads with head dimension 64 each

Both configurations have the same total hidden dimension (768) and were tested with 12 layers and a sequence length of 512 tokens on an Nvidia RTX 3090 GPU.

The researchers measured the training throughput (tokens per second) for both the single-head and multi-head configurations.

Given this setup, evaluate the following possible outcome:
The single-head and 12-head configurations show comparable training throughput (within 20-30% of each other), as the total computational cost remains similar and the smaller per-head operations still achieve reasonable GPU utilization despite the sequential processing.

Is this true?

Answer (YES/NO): YES